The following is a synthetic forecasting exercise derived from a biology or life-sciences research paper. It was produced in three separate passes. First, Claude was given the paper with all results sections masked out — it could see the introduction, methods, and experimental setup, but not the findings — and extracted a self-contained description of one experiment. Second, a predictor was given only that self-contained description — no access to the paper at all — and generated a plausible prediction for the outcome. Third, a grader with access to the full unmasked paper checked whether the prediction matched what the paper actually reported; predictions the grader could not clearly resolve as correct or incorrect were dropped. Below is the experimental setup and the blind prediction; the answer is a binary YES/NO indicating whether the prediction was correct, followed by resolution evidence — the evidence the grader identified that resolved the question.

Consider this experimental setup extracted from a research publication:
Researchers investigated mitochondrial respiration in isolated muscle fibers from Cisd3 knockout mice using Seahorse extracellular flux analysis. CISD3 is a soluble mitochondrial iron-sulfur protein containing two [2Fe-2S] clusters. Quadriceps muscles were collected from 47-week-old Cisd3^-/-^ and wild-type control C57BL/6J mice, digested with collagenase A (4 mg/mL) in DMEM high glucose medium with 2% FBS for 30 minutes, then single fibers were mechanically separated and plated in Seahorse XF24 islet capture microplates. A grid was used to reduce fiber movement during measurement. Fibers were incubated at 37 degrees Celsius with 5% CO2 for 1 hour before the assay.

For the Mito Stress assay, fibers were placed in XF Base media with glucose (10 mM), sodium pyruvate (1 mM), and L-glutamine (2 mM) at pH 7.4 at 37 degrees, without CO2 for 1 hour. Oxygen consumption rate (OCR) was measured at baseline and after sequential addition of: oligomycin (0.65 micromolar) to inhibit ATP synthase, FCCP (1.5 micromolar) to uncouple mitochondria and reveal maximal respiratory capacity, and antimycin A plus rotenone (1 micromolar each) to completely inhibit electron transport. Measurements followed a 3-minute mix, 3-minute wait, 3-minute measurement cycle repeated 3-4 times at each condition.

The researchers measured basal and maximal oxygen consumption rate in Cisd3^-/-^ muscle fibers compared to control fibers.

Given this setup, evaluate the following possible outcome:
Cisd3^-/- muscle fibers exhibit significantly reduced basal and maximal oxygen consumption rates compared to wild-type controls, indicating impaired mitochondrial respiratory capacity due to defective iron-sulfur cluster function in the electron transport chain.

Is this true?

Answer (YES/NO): YES